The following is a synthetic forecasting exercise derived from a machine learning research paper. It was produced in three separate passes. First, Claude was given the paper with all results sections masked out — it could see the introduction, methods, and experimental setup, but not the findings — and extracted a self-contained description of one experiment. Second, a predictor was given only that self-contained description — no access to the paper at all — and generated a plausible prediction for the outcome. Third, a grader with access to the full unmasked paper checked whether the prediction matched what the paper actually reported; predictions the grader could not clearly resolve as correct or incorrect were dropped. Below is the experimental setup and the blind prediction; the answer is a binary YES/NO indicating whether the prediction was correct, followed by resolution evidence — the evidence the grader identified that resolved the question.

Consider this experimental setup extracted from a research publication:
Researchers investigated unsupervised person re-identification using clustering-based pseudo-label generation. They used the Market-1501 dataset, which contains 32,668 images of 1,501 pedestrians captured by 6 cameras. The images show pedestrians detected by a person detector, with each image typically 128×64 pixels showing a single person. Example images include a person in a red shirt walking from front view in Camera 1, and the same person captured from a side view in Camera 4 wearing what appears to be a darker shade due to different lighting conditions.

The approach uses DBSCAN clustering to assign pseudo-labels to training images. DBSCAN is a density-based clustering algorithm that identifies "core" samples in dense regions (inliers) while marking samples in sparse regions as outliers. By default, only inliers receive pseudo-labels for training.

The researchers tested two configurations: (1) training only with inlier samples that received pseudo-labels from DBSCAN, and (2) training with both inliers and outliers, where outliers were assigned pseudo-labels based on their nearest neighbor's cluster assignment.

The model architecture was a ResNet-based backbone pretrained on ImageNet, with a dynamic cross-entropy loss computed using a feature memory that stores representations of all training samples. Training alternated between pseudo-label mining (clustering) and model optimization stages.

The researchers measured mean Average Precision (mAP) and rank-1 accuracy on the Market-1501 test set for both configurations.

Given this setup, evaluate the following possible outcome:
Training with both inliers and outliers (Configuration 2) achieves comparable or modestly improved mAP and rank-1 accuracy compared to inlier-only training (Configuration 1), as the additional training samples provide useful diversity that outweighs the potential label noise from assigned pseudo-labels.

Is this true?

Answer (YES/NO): NO